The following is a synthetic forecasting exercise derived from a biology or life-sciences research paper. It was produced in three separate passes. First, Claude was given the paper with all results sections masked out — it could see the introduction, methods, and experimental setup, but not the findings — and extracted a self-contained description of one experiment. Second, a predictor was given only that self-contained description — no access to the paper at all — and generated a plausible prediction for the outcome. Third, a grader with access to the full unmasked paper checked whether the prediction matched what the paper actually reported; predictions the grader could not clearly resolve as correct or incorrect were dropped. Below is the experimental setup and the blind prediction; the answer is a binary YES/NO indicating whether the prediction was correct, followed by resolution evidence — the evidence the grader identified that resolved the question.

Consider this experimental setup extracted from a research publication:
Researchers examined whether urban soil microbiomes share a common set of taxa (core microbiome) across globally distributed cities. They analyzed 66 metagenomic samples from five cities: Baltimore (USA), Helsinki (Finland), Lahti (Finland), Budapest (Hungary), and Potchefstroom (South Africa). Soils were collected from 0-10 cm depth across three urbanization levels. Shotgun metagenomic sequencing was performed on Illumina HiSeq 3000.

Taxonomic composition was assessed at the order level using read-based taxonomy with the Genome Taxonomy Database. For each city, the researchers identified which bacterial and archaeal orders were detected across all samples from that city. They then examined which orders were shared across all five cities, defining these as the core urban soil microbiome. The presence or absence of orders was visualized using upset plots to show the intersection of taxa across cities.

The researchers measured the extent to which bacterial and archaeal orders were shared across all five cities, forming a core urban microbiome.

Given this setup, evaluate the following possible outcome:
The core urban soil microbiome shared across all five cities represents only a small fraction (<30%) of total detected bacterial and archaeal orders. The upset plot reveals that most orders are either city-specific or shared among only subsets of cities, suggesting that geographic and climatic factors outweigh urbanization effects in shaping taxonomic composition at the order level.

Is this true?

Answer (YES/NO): NO